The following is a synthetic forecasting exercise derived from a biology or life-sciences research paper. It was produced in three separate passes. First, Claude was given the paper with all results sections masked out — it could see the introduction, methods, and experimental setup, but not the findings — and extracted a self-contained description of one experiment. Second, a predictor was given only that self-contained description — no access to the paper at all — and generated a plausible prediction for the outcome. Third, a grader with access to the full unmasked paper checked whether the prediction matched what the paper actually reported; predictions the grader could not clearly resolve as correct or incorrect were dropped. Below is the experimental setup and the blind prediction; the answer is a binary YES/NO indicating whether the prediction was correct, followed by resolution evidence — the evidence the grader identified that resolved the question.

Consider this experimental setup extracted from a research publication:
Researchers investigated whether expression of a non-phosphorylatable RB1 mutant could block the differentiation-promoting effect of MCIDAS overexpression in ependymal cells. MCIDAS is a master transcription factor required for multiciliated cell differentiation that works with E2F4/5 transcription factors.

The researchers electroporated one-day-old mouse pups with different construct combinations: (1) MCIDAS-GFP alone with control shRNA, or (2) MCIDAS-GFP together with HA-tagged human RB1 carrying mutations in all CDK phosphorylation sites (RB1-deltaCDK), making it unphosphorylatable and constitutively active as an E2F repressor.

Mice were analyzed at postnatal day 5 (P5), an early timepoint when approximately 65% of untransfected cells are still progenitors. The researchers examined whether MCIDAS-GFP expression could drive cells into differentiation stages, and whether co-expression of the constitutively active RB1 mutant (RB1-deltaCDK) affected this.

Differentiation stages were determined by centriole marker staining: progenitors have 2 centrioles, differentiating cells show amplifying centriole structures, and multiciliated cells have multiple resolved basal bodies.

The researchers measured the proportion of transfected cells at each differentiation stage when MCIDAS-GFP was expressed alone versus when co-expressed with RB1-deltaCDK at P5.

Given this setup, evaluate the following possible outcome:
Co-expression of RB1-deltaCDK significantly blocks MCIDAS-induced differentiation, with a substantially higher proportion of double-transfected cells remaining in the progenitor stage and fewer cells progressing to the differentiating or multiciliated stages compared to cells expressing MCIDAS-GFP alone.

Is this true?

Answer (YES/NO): YES